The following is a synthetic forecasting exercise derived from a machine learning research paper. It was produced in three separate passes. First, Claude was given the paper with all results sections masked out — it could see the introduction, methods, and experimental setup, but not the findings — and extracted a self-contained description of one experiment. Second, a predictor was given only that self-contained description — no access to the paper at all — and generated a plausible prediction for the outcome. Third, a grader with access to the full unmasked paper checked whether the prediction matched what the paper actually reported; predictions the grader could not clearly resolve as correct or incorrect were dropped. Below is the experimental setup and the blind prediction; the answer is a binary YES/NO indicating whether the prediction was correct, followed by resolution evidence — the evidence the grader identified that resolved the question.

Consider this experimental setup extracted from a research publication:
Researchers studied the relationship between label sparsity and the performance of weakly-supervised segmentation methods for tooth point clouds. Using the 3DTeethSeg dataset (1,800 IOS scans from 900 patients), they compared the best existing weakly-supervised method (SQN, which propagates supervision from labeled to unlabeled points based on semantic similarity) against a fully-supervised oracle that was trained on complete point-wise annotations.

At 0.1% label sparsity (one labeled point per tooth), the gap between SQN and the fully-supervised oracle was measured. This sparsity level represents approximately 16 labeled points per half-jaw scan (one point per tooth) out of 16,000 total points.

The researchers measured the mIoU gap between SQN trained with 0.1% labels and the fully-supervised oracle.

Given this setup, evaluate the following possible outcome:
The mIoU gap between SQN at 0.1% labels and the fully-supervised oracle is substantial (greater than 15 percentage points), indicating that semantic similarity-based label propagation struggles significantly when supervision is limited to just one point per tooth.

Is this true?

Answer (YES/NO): YES